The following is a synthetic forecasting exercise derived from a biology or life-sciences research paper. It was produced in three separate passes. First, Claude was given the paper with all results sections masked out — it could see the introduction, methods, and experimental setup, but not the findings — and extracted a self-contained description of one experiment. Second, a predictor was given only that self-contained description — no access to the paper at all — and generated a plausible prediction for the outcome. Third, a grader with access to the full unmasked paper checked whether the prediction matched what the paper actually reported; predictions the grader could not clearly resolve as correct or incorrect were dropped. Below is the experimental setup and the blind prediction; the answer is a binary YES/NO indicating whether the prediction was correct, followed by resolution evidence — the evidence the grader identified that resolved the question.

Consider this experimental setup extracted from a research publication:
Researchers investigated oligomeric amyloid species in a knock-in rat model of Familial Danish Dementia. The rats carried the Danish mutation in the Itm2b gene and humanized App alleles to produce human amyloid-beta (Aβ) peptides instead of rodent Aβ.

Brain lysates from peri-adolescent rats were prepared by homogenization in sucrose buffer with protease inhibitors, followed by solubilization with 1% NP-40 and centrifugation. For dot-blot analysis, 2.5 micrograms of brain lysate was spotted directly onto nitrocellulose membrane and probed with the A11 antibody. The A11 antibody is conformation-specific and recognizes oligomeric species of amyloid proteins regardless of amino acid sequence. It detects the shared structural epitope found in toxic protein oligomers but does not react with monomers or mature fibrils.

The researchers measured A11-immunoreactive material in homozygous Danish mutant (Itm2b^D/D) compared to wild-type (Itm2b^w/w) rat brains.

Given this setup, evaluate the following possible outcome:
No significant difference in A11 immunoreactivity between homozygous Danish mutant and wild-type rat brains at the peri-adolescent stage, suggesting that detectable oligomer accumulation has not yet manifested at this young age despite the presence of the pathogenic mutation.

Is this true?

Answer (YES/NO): YES